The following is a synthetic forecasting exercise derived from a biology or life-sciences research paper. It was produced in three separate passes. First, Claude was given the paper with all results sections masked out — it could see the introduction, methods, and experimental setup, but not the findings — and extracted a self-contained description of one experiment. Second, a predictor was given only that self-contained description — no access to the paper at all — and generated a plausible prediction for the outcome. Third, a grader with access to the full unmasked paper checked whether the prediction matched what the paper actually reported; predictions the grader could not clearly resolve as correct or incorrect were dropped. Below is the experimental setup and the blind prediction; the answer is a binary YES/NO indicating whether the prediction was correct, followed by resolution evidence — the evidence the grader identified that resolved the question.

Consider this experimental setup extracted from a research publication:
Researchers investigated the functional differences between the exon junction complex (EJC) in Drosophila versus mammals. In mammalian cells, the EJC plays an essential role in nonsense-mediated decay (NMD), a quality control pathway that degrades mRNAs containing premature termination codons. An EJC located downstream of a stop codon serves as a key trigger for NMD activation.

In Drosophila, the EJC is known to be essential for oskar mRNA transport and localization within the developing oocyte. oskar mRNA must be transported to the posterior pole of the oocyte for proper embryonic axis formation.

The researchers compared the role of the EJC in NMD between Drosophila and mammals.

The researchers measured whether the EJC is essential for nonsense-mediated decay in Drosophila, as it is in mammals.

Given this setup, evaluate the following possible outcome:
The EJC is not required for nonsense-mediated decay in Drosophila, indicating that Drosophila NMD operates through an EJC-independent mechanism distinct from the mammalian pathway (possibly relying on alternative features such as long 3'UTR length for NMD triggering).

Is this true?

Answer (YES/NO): YES